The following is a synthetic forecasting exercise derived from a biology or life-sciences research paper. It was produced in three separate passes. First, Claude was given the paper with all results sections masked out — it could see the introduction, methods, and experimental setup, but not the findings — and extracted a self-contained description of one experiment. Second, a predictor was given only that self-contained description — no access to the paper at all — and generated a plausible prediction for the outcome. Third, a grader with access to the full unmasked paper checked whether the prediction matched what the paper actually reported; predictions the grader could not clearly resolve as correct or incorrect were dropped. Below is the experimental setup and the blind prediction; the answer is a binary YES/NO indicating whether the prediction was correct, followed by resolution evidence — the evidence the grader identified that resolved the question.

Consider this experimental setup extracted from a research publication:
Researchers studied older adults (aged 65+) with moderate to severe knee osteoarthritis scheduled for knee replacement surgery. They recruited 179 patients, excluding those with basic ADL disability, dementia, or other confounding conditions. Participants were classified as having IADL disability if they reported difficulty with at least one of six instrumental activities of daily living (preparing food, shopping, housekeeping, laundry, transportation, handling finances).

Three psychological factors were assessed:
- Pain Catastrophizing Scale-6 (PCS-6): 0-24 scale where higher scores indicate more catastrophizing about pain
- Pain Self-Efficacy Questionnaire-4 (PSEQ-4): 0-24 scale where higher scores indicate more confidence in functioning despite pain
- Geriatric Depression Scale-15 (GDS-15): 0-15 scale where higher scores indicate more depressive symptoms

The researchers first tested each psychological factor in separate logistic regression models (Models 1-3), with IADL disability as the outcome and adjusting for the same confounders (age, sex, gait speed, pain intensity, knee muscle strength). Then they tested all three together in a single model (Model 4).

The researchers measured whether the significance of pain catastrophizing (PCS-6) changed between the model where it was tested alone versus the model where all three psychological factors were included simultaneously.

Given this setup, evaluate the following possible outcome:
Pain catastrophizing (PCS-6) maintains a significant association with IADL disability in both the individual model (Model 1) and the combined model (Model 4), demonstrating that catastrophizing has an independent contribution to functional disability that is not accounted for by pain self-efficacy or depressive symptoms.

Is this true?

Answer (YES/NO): NO